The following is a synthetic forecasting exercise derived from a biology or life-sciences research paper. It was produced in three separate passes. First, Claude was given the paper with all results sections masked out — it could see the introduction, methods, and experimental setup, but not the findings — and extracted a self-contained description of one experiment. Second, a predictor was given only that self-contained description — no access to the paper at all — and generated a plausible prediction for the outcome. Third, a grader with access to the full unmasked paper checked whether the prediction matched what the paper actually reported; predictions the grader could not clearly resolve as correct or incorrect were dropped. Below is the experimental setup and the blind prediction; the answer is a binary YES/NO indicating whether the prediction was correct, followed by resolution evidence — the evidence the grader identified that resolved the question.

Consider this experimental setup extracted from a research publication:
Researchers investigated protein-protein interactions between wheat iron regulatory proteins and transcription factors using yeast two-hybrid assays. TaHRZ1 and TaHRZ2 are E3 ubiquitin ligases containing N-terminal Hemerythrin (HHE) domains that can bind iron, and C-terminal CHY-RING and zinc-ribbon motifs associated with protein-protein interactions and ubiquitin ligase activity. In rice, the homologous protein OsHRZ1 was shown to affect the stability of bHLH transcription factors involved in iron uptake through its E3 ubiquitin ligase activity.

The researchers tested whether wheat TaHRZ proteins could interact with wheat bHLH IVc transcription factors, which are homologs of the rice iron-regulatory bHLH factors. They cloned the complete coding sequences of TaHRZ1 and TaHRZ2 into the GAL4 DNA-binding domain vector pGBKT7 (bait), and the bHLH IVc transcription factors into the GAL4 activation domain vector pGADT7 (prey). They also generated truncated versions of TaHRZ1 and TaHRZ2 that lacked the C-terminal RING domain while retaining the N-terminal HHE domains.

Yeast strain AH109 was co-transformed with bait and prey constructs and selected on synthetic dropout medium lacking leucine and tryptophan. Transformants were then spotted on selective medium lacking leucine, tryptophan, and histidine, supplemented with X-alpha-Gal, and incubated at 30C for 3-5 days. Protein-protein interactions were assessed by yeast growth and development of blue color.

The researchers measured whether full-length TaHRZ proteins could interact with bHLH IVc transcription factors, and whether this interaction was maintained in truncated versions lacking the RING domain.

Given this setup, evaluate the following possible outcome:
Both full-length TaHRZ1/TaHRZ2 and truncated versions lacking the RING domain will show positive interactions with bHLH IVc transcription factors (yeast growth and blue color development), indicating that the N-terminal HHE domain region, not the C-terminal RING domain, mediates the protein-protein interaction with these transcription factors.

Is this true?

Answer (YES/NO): NO